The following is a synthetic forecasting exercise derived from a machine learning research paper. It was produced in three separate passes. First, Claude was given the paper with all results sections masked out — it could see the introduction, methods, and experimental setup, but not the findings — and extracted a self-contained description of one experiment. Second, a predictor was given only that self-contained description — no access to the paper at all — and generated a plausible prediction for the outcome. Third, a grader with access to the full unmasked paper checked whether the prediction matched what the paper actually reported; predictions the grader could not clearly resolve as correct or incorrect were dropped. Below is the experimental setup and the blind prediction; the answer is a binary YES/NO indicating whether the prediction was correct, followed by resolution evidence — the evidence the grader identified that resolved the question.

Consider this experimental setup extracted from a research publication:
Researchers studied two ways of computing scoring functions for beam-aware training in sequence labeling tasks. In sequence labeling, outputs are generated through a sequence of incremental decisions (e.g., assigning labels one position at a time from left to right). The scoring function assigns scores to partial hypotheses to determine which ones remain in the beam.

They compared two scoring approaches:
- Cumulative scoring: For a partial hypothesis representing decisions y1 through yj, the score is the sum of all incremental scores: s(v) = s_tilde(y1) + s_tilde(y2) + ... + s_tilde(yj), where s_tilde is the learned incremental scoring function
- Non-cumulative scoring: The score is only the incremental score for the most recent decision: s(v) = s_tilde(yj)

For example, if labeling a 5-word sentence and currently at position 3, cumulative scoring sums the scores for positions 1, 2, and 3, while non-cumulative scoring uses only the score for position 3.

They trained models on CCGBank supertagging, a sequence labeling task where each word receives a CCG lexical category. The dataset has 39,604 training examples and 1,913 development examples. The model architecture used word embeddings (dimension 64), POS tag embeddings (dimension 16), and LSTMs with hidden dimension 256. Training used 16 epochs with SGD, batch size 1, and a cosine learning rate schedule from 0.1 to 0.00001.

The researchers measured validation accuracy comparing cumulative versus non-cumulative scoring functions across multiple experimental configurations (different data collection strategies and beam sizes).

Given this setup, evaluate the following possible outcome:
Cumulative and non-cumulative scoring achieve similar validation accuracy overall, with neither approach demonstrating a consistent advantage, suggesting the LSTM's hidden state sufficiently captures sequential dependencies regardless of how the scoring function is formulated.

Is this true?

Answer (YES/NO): NO